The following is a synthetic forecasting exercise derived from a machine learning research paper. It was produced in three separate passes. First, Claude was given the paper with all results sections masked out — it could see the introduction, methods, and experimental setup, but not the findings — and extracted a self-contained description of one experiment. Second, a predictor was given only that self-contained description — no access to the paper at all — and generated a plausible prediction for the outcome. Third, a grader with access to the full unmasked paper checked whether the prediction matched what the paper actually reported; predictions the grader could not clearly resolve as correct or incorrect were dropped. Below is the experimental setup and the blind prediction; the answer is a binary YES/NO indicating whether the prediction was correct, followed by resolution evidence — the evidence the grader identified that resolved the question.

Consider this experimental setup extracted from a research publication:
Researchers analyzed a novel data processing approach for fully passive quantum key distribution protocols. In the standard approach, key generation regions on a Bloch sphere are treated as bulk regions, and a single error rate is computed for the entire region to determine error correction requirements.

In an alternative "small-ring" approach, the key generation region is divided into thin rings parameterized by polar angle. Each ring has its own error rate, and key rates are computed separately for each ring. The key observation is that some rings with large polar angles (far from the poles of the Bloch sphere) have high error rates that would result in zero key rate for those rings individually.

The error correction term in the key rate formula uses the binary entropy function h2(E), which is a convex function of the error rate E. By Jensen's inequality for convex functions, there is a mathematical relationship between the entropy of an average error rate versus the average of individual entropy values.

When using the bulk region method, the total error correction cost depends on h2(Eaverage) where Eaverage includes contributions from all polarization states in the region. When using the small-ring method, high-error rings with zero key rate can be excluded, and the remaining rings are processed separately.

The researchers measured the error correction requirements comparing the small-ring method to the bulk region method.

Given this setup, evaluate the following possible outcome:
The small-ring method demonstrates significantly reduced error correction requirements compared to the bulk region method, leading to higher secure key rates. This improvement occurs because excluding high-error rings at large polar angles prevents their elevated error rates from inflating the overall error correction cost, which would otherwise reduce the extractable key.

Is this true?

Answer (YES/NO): NO